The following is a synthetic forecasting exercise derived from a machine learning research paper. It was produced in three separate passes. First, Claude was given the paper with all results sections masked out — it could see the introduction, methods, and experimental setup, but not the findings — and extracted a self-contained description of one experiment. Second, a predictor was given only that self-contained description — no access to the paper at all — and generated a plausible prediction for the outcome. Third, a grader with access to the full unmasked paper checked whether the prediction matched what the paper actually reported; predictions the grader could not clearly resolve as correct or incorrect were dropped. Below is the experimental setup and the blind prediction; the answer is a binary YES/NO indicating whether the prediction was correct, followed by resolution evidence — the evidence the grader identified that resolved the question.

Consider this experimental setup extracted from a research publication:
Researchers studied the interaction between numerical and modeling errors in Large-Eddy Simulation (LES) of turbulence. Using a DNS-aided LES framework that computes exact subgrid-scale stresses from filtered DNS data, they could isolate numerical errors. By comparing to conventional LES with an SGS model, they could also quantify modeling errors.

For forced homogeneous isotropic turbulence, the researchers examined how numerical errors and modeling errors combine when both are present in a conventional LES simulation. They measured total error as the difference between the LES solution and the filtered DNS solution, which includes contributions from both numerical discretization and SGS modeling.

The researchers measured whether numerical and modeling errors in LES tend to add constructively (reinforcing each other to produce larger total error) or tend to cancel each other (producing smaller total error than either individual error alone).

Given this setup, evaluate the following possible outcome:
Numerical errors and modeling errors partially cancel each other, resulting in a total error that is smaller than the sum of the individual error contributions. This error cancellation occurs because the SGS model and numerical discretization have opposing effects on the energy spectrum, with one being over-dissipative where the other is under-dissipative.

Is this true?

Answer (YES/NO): NO